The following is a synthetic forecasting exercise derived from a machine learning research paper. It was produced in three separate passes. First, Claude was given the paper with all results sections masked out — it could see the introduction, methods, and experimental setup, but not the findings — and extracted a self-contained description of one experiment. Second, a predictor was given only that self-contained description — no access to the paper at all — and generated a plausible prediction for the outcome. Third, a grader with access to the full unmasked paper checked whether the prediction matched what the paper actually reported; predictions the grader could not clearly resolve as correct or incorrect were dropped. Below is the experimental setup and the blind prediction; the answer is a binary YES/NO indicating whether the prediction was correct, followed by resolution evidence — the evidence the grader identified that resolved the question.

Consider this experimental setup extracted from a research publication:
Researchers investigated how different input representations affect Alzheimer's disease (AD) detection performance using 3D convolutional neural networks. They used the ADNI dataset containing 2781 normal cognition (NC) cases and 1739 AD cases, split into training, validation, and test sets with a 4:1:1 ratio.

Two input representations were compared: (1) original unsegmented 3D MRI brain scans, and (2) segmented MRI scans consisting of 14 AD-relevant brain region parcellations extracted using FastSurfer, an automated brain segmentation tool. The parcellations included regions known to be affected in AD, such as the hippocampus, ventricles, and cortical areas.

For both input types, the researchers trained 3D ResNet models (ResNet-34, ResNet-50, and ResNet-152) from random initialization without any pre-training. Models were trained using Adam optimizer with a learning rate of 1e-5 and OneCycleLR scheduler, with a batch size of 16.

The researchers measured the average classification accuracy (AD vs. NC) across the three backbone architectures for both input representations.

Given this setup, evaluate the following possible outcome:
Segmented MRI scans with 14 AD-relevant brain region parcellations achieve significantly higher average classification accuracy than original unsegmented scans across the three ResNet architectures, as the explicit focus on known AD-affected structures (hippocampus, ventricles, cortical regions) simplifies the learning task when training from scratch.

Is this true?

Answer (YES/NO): YES